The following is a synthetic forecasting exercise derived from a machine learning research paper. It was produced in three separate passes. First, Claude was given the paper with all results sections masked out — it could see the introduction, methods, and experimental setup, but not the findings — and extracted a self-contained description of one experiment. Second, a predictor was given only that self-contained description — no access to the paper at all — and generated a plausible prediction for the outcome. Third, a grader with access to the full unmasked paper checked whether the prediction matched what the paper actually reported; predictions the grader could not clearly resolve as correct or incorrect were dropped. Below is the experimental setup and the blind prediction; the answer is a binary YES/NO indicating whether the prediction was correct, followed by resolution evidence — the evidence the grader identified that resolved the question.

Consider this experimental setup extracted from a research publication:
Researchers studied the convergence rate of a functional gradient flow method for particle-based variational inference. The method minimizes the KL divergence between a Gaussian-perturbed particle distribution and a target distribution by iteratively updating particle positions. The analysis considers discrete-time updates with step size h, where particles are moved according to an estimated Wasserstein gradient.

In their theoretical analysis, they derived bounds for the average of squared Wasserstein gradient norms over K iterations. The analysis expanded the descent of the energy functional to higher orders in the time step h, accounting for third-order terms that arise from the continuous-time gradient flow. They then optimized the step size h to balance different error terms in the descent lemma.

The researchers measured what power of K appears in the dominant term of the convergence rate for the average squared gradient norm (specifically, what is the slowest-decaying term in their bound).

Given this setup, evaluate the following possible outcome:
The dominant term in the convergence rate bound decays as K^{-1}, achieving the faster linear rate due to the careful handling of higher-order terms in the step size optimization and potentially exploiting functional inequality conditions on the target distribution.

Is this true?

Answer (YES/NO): NO